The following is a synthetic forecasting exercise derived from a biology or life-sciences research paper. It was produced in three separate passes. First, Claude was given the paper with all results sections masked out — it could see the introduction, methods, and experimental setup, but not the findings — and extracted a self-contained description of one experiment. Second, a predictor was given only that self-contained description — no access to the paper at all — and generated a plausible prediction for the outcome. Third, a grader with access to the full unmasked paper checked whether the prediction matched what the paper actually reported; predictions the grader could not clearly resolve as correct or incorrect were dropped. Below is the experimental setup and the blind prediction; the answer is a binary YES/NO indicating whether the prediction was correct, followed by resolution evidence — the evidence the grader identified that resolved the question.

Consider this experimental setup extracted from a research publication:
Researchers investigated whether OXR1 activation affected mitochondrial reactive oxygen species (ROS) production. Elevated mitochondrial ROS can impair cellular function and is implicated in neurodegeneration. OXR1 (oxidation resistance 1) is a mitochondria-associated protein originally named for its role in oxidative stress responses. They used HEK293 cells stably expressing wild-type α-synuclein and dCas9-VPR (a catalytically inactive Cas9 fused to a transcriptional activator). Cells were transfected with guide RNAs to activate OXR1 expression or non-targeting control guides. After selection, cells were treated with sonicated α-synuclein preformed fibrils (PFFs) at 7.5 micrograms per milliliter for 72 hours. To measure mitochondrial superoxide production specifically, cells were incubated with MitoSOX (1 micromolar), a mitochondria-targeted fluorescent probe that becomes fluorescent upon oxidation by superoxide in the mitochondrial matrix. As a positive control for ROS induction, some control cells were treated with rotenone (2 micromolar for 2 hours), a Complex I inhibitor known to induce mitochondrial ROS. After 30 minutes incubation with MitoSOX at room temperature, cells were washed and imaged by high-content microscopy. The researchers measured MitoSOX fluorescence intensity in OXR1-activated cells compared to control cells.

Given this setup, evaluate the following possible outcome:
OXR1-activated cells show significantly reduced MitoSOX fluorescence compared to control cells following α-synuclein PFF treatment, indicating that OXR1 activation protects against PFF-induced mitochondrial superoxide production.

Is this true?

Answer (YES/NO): NO